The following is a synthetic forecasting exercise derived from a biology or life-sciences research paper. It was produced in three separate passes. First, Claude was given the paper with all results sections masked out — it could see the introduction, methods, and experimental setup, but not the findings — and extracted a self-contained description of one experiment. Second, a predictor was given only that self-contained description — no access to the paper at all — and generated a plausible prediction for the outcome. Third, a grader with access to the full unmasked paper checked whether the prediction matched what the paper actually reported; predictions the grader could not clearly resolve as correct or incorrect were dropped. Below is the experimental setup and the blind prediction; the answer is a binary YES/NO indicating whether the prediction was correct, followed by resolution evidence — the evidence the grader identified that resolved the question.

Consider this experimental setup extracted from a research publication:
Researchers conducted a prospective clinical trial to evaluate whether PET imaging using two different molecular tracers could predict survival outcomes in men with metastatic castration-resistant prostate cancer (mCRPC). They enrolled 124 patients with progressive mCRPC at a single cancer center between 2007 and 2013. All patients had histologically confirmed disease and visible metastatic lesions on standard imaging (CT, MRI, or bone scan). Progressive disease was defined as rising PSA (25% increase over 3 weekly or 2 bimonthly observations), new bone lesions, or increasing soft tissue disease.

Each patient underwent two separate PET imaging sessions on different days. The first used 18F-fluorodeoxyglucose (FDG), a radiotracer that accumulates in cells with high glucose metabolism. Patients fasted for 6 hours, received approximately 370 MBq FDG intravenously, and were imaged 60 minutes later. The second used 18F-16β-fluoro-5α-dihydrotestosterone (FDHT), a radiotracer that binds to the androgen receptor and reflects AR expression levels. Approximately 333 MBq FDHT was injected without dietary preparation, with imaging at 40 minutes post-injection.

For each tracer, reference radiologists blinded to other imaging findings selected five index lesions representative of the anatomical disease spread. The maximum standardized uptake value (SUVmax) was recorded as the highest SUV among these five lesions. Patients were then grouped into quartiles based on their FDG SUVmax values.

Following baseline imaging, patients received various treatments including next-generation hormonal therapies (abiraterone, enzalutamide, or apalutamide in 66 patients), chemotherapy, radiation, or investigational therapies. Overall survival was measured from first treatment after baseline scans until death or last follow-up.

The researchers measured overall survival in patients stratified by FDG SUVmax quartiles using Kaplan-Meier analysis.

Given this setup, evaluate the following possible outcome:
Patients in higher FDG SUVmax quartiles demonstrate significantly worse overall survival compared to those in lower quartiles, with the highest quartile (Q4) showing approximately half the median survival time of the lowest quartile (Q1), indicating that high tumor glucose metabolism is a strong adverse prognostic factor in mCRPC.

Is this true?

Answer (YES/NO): YES